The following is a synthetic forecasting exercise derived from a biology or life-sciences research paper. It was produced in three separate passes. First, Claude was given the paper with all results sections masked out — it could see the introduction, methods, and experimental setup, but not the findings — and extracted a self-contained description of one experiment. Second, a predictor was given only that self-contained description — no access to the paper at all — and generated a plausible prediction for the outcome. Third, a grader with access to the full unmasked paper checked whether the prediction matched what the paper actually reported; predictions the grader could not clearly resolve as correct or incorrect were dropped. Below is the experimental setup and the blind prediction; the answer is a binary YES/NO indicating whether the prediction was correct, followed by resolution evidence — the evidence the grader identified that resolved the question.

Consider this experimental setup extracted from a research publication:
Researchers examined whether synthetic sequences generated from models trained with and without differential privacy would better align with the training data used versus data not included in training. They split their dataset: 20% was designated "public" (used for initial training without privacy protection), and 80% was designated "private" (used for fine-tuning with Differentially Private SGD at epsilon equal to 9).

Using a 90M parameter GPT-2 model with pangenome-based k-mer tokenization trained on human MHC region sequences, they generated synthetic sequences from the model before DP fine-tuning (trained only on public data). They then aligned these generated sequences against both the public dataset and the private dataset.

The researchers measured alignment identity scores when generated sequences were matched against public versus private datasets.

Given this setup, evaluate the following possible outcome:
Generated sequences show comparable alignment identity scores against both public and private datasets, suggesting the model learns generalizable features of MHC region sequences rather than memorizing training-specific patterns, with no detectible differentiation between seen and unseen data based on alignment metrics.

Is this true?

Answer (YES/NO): NO